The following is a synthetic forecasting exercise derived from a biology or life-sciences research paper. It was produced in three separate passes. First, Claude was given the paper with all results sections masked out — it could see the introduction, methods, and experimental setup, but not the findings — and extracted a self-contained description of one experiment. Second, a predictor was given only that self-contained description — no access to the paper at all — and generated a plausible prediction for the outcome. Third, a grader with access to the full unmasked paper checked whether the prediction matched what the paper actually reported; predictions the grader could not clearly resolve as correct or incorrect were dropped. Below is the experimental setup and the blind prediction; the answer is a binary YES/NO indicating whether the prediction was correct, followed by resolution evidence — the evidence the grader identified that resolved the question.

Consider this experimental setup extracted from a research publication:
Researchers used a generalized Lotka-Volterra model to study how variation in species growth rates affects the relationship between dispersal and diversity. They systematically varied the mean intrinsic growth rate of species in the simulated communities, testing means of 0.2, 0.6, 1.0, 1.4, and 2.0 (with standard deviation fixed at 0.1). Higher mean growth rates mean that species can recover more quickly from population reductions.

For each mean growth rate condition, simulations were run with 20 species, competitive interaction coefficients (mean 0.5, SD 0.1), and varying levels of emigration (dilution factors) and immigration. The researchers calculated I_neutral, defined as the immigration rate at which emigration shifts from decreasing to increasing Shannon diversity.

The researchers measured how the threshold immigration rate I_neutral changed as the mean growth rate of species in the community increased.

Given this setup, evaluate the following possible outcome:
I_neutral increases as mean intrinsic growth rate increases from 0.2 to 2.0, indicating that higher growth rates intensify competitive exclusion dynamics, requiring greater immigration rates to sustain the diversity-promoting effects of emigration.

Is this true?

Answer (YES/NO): NO